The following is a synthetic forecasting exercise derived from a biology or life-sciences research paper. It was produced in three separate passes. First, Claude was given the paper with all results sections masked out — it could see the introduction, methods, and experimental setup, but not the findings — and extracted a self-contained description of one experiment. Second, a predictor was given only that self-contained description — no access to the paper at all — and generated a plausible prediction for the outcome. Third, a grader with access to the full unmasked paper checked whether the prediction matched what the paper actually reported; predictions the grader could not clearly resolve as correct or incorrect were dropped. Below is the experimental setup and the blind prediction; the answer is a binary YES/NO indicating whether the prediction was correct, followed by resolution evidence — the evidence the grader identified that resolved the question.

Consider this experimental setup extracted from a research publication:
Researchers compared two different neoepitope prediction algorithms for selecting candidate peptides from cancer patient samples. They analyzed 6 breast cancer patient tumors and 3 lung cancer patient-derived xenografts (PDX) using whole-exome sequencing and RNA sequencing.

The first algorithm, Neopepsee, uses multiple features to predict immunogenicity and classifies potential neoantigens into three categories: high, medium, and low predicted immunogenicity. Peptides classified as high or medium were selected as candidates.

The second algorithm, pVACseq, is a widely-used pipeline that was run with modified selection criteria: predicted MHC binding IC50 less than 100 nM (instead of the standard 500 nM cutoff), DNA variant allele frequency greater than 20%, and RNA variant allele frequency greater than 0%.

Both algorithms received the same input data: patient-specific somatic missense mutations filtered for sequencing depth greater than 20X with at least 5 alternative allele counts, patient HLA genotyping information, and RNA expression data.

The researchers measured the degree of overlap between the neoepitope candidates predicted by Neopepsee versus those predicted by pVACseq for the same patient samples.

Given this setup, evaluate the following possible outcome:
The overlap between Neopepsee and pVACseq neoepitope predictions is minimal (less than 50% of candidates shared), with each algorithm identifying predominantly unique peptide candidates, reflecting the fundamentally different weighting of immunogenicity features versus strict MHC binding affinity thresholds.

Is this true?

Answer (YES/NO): YES